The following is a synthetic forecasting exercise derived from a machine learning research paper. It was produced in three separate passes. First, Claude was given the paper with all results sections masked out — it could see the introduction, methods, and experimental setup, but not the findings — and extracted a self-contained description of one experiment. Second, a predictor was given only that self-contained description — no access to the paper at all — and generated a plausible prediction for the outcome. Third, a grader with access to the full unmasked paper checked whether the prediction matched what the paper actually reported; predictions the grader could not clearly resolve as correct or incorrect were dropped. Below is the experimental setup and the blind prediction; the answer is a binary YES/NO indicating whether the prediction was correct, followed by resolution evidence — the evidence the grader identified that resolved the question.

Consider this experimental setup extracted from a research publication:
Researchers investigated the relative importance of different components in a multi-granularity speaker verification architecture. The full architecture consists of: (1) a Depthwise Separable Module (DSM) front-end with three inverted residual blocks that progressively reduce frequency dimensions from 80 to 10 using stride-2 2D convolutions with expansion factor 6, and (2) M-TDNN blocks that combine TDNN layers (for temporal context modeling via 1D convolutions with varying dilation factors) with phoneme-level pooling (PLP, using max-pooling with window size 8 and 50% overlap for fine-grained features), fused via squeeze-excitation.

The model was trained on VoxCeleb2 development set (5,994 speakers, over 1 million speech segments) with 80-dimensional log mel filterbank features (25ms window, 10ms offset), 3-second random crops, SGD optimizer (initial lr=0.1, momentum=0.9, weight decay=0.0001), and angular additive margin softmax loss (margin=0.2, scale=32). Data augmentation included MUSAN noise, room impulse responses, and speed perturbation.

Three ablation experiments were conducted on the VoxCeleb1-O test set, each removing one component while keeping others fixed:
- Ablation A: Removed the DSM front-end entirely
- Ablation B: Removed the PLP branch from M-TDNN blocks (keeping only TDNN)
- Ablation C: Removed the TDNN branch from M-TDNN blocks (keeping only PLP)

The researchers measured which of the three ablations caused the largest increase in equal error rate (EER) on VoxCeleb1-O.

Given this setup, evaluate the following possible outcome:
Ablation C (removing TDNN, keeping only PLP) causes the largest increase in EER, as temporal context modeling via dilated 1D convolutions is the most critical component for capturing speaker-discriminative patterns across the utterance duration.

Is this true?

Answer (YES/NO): YES